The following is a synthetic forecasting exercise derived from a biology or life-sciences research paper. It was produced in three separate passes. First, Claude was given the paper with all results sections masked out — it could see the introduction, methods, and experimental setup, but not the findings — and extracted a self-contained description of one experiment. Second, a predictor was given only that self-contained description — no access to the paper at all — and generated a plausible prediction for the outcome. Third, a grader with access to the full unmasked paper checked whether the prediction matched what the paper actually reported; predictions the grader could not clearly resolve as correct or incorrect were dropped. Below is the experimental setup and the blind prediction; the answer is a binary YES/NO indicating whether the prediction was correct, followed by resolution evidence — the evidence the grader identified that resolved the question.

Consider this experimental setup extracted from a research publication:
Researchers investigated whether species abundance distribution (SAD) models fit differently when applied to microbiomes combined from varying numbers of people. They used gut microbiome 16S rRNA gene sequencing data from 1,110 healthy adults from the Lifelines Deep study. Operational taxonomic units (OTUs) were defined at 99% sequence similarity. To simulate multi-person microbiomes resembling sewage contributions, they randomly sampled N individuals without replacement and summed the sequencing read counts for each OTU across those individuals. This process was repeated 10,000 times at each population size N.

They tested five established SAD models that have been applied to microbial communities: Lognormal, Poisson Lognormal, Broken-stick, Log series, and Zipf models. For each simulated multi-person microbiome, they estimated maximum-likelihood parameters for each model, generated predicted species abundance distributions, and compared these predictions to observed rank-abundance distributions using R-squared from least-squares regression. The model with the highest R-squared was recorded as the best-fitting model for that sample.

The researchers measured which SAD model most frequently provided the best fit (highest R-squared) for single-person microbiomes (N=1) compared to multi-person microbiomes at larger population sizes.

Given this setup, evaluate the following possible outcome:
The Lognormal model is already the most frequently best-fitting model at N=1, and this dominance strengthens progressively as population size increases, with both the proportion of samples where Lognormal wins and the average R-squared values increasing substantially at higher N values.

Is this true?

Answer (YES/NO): NO